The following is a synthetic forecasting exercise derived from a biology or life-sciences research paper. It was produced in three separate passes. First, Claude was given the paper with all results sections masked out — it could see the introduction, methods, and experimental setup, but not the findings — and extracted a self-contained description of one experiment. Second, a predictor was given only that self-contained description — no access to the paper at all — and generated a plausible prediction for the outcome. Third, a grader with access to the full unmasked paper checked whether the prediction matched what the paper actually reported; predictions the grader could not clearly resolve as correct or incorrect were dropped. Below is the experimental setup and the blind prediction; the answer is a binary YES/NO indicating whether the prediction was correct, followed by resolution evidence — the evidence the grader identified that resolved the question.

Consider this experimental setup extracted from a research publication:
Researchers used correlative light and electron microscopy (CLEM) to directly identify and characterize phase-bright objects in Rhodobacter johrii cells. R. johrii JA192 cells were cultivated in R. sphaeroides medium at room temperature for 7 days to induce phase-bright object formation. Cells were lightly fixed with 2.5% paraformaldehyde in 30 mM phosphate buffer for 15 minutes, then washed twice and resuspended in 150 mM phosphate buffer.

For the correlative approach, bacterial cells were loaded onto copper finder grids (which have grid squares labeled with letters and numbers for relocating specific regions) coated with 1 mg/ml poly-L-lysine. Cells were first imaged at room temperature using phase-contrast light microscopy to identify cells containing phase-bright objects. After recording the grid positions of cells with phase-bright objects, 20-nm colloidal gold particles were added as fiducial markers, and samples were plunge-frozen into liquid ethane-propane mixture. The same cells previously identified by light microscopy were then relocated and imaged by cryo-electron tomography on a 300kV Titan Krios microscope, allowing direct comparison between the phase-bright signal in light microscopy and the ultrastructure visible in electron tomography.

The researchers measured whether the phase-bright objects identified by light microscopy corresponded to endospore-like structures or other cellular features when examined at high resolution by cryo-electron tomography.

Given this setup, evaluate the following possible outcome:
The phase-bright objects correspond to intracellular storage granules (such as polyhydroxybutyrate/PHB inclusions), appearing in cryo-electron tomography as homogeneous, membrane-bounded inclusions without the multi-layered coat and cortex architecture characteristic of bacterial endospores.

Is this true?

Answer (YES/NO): YES